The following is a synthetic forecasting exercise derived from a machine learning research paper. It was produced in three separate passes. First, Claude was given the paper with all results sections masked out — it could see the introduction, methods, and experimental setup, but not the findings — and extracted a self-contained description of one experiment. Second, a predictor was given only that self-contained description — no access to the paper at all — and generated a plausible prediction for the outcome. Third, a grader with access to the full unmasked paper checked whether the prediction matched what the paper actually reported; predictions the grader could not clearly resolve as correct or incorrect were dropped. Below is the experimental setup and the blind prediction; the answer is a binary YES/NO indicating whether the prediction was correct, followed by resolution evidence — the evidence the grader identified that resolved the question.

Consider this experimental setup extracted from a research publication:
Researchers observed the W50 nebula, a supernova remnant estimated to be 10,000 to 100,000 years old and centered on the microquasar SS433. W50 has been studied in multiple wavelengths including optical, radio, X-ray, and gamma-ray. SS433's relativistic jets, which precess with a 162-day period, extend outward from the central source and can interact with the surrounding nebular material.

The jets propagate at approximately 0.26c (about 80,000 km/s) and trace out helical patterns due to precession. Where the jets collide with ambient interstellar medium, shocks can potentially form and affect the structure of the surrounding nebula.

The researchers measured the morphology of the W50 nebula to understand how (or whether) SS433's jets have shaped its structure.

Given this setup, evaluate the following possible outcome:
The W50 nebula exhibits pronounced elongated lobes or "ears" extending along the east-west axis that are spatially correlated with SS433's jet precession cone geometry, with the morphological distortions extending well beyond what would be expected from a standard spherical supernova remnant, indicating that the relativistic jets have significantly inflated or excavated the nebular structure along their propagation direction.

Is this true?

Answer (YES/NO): YES